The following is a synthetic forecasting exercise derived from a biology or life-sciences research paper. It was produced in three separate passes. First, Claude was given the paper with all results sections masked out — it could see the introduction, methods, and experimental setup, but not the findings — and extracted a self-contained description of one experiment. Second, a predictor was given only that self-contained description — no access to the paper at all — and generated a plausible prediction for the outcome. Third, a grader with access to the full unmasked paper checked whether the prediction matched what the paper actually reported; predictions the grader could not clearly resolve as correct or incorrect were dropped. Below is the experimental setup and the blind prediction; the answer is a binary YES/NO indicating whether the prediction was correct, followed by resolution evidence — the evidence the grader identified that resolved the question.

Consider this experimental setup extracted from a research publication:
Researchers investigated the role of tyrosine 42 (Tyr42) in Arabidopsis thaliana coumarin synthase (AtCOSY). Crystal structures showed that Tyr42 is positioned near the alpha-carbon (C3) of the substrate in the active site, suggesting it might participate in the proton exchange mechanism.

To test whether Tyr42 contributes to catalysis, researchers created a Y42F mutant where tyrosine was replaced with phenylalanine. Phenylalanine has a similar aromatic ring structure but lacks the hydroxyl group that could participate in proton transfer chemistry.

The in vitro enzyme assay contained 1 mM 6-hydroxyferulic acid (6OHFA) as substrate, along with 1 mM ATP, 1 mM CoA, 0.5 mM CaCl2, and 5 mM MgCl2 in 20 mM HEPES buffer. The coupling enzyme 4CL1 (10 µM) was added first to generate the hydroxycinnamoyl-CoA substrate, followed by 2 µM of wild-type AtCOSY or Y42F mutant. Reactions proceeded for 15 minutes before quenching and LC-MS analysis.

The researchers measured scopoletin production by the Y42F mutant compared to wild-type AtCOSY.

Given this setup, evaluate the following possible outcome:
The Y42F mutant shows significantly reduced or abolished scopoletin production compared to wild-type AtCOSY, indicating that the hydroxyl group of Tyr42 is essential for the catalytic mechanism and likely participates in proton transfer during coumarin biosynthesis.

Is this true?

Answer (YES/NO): NO